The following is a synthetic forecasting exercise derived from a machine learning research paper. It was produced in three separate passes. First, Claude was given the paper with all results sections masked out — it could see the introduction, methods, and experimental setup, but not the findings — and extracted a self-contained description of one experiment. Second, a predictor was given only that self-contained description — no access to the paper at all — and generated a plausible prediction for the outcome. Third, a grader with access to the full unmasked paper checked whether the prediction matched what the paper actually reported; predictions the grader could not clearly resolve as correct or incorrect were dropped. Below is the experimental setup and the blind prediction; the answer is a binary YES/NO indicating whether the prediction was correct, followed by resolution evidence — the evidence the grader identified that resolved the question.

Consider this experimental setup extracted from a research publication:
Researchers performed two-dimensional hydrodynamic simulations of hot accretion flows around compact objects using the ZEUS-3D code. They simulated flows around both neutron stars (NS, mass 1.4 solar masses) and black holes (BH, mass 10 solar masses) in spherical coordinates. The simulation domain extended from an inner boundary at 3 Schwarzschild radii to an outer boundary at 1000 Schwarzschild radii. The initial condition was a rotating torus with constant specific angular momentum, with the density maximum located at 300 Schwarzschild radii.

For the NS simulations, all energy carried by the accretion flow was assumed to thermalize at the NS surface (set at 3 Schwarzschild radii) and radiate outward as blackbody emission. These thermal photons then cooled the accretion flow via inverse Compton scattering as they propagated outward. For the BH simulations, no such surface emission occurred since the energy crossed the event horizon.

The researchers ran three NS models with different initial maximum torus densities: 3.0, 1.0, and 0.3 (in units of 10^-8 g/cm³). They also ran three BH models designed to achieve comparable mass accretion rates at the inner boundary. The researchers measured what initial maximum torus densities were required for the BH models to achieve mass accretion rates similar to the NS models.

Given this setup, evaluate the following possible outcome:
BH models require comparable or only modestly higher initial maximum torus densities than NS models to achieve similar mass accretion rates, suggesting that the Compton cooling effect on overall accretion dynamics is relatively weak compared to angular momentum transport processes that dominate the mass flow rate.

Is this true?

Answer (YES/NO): NO